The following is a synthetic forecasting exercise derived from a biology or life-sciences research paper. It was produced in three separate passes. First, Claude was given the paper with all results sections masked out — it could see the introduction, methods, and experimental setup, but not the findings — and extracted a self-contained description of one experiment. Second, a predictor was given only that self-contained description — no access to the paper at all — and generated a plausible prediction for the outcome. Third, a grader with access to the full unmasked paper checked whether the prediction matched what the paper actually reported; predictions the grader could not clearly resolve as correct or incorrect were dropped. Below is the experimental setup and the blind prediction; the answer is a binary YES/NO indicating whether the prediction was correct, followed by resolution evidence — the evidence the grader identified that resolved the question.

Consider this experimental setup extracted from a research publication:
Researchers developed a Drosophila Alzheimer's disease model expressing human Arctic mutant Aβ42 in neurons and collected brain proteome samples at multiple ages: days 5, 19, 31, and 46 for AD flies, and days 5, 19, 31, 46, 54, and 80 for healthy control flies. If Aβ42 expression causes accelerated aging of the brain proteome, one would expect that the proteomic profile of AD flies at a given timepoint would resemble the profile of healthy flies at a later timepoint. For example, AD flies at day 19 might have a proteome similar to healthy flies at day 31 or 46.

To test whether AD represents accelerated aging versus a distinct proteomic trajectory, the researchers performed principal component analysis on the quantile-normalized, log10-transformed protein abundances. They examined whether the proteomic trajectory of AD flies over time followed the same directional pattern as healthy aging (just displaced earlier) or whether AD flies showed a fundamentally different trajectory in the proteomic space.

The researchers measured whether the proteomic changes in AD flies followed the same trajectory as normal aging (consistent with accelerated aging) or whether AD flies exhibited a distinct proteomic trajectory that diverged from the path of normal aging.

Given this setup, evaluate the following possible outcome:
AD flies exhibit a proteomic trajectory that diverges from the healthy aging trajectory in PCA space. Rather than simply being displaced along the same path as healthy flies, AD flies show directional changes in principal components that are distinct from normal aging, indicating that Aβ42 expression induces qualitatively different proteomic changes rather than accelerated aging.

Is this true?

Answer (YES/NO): YES